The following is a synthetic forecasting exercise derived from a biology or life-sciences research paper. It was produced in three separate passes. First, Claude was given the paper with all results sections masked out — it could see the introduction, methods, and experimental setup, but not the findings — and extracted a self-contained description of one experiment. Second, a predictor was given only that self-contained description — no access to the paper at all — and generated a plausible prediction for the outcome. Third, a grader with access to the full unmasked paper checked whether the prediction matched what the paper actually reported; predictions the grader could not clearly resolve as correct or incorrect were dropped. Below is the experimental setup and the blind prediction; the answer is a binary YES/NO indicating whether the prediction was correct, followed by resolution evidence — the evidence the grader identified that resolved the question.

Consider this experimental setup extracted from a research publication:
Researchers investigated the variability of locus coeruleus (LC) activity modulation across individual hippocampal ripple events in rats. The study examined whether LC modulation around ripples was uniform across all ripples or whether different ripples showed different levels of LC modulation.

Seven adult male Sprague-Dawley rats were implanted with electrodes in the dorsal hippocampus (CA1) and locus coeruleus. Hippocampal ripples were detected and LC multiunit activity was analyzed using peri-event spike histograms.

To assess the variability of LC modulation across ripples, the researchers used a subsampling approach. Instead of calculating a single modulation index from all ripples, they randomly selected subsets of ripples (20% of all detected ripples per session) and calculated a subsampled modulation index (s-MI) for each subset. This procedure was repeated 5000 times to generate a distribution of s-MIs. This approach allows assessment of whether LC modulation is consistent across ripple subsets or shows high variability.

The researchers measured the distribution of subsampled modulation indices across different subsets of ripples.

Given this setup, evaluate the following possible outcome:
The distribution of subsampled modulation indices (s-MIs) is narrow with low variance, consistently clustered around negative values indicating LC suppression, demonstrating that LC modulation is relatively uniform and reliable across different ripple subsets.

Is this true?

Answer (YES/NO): NO